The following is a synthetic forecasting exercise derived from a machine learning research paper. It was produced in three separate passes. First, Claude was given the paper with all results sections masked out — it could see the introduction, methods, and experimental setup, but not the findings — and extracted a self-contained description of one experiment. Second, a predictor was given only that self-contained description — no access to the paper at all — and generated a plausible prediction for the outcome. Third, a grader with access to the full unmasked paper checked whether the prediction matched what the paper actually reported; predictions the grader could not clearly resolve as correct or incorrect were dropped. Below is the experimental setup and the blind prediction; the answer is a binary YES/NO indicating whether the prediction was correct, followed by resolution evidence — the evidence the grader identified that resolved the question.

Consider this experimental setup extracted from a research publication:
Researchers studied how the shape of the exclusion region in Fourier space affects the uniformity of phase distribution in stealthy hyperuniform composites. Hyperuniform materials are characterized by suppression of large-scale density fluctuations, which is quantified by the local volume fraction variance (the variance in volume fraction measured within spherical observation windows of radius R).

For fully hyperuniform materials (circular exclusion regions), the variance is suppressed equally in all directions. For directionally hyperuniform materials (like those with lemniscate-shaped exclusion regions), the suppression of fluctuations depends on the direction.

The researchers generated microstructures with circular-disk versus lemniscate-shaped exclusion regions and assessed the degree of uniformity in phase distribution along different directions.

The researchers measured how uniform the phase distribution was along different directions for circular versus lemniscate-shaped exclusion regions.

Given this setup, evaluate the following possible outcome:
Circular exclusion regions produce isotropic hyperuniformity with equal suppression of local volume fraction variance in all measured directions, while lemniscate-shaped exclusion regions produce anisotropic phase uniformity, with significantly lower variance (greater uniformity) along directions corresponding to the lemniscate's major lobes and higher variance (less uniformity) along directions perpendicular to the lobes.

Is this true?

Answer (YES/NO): YES